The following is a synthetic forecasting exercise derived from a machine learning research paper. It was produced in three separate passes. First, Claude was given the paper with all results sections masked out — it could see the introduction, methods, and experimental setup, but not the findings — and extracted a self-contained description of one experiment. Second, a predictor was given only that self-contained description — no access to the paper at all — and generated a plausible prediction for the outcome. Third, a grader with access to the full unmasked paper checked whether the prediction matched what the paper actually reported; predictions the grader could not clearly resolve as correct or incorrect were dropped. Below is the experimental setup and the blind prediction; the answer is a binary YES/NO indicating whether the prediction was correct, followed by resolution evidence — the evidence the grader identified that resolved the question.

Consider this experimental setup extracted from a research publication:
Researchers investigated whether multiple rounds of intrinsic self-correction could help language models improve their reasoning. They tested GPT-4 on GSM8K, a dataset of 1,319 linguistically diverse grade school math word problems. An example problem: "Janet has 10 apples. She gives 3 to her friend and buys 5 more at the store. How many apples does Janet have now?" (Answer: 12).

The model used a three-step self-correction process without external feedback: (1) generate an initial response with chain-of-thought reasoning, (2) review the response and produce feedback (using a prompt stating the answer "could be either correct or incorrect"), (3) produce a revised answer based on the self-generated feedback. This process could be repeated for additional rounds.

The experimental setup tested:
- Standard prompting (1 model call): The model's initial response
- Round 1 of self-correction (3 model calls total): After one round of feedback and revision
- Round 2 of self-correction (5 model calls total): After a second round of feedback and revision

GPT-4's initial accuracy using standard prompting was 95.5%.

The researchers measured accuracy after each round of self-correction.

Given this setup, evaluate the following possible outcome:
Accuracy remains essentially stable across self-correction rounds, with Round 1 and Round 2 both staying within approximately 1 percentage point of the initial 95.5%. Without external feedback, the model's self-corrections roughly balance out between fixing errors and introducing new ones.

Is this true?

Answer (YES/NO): NO